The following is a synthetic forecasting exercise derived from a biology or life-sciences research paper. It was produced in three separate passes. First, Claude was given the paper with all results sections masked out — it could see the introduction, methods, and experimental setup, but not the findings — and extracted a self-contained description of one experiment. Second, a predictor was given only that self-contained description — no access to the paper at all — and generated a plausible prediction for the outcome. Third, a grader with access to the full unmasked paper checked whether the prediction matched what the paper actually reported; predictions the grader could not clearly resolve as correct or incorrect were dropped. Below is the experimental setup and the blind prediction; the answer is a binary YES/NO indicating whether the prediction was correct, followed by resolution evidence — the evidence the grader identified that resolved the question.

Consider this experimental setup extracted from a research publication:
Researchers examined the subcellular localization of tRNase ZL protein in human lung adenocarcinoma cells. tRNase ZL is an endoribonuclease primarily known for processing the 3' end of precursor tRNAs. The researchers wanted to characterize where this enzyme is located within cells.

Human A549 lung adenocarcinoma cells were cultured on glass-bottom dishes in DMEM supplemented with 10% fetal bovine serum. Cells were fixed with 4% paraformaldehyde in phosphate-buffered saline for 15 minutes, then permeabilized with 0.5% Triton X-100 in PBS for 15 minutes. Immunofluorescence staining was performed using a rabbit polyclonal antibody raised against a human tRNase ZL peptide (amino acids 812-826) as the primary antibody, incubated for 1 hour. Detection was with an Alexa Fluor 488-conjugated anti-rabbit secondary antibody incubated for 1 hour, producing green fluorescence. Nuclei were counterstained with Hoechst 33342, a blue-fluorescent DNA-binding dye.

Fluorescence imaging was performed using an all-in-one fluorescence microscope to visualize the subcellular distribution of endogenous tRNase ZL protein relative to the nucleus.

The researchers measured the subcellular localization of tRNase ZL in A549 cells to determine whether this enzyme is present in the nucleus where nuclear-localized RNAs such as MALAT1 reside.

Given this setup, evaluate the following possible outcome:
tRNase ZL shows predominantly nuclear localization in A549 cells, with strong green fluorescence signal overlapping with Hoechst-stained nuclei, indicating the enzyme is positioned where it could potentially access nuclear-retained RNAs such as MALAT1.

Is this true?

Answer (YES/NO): YES